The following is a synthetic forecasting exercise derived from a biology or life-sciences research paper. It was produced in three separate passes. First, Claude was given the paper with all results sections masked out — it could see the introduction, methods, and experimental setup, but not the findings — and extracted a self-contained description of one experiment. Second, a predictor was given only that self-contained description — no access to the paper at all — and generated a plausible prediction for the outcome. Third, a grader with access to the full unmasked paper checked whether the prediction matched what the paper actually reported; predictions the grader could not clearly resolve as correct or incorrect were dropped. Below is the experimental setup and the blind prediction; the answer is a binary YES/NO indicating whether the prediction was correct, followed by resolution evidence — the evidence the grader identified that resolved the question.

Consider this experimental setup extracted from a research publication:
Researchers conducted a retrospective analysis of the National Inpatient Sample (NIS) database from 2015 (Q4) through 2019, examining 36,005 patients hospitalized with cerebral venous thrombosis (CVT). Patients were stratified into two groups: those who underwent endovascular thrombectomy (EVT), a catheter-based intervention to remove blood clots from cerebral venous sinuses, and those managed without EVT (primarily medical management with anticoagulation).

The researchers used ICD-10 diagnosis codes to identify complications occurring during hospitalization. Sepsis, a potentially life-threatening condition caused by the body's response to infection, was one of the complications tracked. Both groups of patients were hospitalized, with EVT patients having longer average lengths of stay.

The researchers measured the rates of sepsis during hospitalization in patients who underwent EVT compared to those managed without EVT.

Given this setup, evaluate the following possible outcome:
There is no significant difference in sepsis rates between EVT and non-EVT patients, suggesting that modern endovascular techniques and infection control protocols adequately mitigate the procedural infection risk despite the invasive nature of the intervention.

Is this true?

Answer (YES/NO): NO